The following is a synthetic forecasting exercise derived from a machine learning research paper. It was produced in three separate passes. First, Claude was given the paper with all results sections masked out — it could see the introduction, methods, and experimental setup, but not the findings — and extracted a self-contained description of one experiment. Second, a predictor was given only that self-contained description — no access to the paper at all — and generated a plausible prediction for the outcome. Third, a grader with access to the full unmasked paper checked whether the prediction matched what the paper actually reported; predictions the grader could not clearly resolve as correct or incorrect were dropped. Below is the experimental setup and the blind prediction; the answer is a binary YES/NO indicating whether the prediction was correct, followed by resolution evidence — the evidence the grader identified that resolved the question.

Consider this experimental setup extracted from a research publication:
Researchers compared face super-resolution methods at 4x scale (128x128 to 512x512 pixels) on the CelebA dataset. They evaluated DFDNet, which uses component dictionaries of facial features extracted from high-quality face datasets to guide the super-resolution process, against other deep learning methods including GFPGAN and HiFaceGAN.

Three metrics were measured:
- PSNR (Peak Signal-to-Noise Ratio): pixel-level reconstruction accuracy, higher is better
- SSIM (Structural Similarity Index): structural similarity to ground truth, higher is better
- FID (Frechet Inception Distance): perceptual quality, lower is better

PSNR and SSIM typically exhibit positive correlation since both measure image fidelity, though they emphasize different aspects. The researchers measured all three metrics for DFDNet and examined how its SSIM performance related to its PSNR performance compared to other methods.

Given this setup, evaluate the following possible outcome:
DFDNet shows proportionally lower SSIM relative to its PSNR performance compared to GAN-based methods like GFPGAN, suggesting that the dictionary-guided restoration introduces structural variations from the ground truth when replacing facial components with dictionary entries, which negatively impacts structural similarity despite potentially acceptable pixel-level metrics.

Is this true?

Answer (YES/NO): NO